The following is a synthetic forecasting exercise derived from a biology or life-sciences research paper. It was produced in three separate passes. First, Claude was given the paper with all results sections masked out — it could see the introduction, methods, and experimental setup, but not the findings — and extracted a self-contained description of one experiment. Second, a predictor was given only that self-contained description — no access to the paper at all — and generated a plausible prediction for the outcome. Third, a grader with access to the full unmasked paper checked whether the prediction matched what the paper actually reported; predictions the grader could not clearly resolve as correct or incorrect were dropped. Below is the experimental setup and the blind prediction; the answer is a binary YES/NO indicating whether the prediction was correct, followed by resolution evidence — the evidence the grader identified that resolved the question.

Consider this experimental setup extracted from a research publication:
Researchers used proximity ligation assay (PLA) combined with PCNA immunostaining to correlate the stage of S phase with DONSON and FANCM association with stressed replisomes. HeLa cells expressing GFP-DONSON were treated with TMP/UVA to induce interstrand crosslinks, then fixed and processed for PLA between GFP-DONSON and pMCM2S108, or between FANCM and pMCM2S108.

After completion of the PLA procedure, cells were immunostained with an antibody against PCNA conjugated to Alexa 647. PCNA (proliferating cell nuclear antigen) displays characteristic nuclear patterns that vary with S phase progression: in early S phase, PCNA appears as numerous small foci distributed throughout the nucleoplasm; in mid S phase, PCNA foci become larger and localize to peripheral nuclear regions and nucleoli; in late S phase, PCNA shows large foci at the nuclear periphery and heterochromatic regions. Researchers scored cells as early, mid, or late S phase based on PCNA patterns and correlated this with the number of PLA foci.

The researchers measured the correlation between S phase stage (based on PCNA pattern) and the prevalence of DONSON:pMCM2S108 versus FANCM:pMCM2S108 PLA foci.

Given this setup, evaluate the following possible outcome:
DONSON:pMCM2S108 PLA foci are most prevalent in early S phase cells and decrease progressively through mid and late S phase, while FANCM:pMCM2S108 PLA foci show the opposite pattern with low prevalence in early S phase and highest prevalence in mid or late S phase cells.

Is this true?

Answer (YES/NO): YES